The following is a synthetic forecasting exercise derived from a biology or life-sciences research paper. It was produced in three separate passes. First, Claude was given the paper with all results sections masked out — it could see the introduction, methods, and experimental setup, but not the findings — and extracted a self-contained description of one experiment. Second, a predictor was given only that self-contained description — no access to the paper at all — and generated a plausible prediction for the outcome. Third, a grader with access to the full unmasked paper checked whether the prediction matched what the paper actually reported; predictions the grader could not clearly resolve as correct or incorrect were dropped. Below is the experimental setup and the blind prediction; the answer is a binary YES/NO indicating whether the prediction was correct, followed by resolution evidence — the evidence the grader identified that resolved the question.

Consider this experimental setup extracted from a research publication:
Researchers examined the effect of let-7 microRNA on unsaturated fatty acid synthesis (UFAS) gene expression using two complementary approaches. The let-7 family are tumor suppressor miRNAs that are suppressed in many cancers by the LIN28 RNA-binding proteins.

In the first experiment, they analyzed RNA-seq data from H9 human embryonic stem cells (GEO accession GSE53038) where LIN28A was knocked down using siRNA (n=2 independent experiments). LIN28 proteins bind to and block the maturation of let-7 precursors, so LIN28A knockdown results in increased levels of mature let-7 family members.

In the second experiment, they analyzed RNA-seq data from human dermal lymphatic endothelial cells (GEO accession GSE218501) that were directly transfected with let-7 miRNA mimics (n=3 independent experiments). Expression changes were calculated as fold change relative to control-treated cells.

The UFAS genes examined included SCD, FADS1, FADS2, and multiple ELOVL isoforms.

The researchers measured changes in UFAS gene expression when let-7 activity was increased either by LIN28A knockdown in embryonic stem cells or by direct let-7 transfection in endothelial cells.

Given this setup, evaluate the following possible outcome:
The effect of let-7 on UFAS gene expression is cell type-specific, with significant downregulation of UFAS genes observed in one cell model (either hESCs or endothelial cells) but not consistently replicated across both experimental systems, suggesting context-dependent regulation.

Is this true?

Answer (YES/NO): NO